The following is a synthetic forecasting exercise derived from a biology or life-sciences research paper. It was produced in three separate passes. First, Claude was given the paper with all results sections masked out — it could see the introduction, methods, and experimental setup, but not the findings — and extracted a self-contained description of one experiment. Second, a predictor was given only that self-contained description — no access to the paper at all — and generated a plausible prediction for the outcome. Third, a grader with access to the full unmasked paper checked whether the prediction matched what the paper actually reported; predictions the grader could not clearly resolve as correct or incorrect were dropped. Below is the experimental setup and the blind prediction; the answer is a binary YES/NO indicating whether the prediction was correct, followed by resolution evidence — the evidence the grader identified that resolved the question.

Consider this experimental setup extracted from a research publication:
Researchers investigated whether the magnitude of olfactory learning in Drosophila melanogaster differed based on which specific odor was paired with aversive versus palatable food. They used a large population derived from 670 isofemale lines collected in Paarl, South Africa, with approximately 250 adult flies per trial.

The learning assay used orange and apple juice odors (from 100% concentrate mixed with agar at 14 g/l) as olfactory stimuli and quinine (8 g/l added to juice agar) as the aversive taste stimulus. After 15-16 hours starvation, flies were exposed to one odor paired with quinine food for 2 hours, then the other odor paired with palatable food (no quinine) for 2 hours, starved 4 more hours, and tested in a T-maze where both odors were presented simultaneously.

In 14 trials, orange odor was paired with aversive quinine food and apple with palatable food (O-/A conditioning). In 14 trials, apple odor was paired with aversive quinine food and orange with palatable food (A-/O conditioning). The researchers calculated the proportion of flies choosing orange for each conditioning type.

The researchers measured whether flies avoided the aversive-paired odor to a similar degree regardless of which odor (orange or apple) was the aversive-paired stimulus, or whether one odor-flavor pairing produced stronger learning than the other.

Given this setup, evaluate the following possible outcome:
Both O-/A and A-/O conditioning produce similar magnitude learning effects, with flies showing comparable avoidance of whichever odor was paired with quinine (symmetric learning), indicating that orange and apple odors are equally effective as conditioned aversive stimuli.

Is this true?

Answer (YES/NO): NO